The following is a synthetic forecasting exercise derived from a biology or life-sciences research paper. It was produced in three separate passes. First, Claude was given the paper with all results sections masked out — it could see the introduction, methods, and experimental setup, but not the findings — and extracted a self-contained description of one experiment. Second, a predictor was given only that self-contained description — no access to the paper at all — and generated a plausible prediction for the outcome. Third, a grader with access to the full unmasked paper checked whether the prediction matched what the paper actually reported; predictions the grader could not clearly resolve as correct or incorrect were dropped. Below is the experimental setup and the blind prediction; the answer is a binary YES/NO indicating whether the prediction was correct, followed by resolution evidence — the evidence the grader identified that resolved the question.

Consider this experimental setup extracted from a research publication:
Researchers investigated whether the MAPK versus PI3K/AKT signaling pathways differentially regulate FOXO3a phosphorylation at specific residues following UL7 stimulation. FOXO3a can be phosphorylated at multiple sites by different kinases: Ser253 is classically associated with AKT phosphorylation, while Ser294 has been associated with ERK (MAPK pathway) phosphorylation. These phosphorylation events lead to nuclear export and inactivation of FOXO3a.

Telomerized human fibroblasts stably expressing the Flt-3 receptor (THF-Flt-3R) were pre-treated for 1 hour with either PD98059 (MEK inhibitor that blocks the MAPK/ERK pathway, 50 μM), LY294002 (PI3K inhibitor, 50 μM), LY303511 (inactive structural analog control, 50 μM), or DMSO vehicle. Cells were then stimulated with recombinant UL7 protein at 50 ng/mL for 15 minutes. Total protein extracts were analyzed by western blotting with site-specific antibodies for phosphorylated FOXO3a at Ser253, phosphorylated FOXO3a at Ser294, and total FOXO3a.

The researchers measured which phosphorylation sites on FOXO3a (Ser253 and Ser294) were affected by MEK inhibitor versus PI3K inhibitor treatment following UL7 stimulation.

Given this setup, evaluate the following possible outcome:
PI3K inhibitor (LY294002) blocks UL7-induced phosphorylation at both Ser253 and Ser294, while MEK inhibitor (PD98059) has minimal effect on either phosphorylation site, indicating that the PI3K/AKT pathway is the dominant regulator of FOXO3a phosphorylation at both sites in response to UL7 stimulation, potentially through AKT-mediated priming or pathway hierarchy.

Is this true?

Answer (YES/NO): NO